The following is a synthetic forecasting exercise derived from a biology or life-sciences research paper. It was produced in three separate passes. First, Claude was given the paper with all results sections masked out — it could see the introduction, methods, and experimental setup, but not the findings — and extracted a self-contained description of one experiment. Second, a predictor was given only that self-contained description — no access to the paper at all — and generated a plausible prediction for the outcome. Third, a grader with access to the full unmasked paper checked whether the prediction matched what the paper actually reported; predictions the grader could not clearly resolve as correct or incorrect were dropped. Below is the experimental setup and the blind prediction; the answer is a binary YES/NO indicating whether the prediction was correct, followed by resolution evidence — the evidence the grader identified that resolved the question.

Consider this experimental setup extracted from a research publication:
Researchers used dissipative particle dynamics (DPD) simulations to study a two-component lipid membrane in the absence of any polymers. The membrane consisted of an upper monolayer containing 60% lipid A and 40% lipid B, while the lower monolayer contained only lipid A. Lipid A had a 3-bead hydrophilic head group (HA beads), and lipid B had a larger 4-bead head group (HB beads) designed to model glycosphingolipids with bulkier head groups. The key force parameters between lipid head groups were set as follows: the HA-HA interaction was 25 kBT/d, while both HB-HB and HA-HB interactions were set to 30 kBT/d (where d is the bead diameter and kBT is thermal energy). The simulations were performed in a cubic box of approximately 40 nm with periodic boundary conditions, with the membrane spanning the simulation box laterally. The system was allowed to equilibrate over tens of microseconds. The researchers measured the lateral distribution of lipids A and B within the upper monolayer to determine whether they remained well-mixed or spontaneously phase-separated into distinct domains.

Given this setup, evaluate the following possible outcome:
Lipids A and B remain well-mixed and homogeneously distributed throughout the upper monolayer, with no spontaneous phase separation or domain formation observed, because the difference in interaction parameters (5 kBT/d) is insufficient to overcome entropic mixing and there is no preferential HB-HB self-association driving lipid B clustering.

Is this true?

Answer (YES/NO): YES